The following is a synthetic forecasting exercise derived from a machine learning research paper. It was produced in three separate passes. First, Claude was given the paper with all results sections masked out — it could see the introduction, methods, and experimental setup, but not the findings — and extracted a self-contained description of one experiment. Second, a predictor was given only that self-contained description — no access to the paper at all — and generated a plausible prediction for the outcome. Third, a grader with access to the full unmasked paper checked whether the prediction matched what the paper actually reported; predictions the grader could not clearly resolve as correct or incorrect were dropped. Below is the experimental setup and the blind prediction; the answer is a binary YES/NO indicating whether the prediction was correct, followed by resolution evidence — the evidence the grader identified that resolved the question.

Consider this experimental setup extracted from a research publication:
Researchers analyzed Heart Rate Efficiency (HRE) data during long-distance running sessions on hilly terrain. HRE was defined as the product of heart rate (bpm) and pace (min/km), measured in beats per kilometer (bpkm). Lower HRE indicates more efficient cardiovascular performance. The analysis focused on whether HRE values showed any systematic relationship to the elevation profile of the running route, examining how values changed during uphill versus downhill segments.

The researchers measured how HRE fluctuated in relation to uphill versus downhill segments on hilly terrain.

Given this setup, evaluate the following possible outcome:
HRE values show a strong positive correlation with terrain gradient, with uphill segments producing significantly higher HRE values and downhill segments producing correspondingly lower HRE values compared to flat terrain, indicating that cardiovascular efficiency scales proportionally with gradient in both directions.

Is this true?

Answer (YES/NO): NO